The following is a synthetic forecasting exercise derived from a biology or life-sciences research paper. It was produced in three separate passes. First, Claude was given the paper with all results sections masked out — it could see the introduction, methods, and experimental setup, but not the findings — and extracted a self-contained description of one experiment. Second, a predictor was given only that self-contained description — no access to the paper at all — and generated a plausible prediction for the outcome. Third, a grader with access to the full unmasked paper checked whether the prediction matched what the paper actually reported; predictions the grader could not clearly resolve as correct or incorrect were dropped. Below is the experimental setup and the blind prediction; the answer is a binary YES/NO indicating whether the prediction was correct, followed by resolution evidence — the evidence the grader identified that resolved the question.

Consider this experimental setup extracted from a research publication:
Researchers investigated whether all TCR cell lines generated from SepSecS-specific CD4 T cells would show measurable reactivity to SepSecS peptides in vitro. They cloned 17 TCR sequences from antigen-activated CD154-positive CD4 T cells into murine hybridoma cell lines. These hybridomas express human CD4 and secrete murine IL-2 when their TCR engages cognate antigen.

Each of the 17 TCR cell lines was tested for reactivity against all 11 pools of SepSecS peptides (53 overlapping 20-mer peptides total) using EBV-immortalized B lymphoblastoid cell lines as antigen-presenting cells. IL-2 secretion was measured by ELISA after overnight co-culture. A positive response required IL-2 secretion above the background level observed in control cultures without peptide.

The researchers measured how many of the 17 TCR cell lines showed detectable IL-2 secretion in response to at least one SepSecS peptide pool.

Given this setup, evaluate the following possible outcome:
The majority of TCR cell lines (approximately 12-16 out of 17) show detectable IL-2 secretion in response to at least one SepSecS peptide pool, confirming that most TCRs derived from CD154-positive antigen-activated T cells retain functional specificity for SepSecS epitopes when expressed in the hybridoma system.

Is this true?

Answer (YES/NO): NO